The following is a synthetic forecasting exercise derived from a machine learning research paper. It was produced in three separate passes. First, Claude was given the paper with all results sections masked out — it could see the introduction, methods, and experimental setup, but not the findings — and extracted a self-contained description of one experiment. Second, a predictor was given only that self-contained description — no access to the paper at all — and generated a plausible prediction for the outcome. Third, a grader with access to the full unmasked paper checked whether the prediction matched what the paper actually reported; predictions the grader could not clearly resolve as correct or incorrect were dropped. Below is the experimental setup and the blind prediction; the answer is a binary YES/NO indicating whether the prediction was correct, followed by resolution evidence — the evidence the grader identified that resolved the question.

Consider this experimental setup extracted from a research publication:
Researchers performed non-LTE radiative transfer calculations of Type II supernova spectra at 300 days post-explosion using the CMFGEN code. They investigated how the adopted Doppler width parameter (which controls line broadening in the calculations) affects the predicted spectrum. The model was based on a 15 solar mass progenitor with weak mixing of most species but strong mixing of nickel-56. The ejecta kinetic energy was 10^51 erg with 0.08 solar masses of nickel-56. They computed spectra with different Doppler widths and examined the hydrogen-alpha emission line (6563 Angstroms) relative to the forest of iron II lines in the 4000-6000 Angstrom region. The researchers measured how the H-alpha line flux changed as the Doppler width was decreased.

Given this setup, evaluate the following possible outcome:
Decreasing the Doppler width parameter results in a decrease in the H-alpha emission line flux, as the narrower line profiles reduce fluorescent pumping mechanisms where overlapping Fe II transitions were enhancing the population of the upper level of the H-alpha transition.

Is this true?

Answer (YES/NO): NO